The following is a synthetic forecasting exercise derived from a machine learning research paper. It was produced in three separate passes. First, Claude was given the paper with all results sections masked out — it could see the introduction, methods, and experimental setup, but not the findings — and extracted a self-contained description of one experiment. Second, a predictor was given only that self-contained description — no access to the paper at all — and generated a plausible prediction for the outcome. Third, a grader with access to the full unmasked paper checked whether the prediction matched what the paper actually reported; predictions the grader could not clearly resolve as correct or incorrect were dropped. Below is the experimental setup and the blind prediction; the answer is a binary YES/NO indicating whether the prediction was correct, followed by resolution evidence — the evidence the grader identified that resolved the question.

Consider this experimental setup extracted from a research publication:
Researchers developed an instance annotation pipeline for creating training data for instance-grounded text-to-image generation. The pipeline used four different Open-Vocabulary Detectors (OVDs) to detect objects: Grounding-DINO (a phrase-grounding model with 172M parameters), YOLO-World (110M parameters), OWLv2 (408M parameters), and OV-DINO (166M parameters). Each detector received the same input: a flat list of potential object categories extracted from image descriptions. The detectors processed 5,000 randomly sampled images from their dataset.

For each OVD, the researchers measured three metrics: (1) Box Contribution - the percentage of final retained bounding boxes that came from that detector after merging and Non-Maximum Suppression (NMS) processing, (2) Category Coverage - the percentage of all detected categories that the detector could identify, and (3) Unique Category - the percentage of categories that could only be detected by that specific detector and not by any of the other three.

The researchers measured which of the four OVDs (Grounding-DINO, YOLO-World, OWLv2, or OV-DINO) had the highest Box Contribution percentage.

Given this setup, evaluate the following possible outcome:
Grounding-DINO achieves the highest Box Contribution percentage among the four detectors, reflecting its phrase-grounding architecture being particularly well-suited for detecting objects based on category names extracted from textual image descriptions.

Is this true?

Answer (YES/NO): NO